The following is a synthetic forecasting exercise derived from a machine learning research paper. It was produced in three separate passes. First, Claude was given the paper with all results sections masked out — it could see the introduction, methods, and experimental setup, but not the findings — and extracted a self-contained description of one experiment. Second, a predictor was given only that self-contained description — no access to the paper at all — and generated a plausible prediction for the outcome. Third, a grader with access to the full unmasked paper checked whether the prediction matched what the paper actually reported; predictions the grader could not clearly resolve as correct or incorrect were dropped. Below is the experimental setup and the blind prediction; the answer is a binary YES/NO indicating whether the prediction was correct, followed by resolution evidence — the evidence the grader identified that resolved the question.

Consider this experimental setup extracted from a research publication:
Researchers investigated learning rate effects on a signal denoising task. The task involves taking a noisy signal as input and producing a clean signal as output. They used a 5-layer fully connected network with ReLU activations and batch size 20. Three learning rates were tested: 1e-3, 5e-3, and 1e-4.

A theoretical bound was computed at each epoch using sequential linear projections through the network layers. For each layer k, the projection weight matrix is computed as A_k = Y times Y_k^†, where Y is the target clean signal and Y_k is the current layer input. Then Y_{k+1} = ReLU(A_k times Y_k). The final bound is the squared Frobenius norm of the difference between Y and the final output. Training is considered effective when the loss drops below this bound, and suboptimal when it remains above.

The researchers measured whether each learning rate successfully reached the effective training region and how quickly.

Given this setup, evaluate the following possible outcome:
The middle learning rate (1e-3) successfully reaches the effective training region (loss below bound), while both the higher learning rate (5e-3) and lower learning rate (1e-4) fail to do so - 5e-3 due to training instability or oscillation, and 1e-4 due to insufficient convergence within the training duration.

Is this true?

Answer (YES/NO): NO